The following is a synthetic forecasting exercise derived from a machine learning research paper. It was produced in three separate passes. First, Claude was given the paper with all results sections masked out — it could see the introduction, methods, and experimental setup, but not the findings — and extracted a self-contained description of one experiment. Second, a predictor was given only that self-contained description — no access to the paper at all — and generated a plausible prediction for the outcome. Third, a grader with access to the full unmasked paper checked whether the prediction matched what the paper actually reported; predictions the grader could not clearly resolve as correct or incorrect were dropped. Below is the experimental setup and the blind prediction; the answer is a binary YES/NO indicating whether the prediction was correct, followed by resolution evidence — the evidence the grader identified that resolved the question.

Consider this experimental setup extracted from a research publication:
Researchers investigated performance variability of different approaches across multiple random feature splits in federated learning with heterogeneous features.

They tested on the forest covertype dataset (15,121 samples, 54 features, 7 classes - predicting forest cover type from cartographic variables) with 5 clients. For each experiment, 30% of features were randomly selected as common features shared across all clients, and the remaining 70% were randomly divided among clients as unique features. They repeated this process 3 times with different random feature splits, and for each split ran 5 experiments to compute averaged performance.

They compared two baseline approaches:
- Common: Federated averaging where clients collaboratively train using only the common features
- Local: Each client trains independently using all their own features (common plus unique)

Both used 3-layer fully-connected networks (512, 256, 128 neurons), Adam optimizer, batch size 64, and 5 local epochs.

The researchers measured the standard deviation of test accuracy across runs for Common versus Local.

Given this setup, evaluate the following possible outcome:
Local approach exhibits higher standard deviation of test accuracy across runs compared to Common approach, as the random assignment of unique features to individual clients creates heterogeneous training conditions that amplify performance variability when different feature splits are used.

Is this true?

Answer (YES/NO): NO